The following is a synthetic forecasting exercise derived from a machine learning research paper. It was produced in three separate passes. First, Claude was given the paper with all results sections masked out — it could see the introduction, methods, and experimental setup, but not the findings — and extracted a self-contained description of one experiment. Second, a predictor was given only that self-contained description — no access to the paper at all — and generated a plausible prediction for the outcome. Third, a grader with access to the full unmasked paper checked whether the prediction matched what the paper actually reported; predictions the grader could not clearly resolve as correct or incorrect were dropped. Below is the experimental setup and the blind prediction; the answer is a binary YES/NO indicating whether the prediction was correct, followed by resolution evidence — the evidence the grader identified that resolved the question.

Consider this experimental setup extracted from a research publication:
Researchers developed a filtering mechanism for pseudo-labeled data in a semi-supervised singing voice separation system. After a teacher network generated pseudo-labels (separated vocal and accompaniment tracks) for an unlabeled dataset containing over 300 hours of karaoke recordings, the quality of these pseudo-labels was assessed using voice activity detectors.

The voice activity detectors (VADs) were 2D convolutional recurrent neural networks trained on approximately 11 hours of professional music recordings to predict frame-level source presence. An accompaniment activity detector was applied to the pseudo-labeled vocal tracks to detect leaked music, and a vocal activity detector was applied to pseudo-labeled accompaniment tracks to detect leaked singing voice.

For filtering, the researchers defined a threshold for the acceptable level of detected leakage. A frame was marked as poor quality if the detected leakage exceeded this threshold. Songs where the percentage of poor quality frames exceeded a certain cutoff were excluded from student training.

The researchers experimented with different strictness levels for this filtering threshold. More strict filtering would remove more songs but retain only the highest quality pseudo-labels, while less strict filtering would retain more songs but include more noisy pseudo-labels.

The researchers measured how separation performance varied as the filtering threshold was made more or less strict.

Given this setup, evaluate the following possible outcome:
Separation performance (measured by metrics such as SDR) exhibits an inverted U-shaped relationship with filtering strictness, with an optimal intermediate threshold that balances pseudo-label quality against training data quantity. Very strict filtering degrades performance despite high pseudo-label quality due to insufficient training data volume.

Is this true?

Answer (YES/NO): NO